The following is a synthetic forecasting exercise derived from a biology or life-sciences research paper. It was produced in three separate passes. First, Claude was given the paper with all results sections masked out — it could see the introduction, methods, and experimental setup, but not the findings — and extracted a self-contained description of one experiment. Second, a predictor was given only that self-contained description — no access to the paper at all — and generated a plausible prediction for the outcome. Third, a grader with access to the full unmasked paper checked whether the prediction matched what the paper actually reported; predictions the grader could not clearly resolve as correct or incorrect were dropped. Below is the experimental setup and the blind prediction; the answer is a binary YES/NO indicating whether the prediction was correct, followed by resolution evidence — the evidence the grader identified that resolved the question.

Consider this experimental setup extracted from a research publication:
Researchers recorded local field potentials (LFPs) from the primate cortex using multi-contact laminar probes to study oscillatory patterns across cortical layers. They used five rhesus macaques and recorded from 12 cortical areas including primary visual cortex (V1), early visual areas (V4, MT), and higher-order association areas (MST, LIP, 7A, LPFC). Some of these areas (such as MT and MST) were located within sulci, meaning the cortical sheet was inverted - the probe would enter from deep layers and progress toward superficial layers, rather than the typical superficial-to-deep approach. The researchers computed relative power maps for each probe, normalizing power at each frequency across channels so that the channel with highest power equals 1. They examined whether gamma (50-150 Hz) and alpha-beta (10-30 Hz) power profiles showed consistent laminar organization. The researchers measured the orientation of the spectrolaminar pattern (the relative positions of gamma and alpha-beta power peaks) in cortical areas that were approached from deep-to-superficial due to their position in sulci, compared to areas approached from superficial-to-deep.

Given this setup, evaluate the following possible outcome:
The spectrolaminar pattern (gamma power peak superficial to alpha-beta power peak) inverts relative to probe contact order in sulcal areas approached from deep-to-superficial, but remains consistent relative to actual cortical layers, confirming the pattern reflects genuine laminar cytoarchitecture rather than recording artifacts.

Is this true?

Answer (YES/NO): YES